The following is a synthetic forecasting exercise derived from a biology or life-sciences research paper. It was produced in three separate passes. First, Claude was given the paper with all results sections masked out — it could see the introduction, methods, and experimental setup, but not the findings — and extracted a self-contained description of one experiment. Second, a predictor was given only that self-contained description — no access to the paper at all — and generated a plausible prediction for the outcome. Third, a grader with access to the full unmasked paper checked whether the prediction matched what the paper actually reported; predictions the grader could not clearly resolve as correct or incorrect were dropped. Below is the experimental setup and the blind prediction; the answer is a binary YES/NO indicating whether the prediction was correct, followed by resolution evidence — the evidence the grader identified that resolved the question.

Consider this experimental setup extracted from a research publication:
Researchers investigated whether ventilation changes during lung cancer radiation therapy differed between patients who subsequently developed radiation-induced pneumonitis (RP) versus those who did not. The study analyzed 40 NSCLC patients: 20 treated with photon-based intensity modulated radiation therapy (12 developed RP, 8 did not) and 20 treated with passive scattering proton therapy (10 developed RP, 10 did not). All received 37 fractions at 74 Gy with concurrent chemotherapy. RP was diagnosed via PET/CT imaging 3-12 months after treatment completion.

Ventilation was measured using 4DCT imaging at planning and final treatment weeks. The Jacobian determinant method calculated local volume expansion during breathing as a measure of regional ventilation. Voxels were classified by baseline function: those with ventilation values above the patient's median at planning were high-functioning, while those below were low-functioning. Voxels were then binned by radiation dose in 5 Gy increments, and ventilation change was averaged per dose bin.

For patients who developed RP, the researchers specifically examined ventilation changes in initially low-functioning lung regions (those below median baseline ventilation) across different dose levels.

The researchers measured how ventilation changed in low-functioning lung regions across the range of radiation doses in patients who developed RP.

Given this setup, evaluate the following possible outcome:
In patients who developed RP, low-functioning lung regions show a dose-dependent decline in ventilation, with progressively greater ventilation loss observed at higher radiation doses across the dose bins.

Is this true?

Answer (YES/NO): NO